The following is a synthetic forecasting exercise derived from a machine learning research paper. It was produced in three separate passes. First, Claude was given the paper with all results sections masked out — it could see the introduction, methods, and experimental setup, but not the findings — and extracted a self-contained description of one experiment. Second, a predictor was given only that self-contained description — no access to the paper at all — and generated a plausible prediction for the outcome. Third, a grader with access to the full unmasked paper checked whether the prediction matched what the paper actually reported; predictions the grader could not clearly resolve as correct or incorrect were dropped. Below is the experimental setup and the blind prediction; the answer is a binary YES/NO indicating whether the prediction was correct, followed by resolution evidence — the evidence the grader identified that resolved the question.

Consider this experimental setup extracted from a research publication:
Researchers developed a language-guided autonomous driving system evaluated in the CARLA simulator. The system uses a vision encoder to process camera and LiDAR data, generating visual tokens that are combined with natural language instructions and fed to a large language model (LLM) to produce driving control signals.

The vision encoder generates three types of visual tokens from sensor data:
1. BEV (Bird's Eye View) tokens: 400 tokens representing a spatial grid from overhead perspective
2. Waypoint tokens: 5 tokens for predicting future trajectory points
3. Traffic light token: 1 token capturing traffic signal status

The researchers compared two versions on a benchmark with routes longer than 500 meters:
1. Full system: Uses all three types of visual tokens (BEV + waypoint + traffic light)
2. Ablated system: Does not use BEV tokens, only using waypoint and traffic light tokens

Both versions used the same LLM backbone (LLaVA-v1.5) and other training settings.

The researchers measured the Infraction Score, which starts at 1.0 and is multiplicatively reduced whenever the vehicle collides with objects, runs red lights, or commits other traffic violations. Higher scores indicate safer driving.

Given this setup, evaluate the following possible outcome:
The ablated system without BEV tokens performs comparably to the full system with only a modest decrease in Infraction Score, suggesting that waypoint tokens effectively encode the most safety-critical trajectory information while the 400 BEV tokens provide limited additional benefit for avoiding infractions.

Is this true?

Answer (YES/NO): NO